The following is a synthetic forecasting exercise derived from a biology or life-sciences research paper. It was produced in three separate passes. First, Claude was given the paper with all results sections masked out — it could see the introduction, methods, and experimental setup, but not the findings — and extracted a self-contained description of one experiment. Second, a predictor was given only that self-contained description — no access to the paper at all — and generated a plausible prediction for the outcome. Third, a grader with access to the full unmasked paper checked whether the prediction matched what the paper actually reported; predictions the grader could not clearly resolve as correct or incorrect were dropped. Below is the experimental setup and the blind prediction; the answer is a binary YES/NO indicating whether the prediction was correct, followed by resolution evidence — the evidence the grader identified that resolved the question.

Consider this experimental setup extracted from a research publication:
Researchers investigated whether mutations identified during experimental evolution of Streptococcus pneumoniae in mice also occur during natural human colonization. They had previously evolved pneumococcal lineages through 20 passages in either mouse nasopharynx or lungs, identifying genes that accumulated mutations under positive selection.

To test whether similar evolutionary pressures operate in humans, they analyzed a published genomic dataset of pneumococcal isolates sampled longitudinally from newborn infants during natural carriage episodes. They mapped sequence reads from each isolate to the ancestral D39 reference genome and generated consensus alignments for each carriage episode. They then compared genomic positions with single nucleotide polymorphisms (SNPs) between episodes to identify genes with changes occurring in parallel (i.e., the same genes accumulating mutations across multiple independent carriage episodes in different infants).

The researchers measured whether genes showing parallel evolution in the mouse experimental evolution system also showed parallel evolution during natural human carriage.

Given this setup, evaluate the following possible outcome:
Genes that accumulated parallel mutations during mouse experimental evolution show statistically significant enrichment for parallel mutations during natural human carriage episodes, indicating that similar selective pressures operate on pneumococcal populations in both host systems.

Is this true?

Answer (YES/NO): NO